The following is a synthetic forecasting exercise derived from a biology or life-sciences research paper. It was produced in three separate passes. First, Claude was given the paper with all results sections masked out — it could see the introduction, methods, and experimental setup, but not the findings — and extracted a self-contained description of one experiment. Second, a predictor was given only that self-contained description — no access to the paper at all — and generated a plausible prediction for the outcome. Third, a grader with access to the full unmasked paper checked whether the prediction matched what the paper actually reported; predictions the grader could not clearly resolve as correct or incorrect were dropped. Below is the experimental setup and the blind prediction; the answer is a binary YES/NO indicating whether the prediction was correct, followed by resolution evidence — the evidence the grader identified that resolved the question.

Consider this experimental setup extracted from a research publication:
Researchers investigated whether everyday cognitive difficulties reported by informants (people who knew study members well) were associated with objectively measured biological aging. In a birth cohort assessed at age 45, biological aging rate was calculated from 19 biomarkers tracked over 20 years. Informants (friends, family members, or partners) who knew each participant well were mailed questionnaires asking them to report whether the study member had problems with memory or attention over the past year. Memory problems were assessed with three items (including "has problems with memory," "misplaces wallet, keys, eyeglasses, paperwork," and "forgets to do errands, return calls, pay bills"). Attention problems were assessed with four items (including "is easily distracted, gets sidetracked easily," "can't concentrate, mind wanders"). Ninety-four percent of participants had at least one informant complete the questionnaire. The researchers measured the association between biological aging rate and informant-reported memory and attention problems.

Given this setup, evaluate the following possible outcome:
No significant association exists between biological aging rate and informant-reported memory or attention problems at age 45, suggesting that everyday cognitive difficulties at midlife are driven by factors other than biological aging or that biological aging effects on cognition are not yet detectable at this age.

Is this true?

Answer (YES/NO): NO